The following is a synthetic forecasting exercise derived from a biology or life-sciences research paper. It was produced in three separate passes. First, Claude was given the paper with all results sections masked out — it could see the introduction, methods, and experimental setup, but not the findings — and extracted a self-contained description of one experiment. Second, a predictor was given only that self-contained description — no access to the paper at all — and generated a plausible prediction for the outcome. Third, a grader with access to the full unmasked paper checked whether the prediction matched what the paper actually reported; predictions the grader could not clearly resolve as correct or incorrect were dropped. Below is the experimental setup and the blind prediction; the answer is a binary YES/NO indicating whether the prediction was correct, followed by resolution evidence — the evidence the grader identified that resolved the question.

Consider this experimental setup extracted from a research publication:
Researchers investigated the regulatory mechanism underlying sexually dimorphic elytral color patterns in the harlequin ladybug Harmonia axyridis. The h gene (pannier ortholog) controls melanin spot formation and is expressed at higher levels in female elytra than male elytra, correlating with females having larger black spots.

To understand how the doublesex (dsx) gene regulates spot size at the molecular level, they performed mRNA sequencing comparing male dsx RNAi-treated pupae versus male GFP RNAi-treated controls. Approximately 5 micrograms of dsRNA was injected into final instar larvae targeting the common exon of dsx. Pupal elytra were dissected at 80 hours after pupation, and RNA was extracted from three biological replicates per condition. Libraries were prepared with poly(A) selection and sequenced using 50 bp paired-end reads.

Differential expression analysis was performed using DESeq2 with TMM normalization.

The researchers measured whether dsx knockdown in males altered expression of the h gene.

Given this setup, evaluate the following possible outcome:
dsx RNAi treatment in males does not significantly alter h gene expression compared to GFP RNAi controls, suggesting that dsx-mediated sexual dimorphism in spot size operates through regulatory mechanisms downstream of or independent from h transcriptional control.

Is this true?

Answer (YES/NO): NO